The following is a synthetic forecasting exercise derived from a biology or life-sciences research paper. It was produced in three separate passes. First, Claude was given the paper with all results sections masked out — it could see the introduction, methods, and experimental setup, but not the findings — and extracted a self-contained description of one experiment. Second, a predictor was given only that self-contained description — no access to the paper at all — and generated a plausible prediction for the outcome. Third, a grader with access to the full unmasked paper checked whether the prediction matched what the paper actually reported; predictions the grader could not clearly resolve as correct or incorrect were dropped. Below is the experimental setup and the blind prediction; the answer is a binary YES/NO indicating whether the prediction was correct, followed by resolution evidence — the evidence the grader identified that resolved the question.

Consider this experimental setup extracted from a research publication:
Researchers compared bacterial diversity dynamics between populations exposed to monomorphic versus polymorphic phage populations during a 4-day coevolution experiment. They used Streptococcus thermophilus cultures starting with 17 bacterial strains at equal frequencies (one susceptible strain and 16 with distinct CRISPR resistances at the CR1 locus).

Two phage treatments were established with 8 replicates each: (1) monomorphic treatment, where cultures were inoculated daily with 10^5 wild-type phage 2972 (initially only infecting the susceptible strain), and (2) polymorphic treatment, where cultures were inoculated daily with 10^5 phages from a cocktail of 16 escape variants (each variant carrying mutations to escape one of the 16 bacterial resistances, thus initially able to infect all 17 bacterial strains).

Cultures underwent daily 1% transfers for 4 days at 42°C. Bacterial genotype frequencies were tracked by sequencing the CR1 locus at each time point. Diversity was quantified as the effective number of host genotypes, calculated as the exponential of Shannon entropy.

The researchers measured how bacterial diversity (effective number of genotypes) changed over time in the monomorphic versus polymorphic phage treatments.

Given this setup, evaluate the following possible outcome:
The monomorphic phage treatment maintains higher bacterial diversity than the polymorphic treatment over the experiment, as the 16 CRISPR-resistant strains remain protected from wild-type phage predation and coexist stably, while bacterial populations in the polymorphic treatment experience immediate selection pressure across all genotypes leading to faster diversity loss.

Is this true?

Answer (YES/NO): NO